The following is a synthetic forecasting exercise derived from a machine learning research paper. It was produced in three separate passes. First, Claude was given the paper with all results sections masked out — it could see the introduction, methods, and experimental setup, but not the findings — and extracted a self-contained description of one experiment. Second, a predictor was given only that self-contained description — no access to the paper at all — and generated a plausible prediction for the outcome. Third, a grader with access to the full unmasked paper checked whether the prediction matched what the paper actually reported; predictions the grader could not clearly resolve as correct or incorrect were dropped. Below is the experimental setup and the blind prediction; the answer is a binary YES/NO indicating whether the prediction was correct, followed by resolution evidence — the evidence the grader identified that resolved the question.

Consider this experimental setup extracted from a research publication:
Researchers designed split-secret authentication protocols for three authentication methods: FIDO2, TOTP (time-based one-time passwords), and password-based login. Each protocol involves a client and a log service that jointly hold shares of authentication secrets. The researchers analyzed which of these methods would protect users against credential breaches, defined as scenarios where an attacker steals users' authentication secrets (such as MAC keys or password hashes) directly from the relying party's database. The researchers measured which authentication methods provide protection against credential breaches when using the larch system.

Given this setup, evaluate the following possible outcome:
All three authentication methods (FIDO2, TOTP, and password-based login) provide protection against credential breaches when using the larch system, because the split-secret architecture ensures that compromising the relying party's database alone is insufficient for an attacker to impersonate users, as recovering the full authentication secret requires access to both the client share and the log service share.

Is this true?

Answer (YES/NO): NO